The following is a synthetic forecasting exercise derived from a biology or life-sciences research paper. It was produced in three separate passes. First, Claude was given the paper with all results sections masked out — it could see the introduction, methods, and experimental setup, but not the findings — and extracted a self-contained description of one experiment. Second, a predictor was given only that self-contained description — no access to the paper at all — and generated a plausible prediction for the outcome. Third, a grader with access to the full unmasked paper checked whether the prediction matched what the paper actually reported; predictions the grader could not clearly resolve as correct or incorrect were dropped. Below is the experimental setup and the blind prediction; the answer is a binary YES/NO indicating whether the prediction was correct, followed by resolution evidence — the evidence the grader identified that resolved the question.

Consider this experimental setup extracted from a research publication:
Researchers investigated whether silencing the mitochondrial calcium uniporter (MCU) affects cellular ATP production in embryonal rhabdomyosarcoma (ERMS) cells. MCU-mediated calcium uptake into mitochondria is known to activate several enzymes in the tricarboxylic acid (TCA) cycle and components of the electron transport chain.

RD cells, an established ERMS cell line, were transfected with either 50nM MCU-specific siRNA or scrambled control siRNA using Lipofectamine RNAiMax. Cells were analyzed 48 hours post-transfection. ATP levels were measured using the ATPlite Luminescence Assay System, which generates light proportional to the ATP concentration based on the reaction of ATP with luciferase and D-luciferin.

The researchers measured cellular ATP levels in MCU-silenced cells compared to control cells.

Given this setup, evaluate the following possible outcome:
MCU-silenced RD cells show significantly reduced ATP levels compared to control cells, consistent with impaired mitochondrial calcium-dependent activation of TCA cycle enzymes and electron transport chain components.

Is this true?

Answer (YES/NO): YES